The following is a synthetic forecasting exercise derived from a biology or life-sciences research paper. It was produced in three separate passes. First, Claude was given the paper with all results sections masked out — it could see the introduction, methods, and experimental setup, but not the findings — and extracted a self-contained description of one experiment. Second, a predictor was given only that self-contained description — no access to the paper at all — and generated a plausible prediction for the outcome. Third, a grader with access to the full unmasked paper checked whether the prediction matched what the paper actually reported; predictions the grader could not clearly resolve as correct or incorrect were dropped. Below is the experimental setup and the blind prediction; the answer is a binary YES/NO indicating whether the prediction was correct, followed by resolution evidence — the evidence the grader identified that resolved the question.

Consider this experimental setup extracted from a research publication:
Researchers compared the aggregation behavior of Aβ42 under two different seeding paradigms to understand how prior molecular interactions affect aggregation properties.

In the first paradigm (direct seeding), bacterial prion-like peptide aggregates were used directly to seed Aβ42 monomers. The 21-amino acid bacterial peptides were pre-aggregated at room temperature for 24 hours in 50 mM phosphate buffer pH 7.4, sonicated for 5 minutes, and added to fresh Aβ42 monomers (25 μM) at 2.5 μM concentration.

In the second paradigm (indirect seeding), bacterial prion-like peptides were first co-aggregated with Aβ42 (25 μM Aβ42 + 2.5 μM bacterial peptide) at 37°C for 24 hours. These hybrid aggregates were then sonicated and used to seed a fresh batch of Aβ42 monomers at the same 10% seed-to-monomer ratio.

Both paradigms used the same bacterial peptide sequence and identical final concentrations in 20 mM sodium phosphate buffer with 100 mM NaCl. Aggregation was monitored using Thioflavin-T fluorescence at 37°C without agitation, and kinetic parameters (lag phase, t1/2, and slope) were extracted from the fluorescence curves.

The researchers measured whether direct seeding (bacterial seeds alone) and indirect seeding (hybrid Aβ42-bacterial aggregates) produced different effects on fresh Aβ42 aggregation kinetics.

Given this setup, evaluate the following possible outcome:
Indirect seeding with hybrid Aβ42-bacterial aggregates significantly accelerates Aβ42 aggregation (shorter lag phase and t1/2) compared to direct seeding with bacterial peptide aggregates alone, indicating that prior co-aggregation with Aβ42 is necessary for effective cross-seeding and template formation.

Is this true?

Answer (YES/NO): NO